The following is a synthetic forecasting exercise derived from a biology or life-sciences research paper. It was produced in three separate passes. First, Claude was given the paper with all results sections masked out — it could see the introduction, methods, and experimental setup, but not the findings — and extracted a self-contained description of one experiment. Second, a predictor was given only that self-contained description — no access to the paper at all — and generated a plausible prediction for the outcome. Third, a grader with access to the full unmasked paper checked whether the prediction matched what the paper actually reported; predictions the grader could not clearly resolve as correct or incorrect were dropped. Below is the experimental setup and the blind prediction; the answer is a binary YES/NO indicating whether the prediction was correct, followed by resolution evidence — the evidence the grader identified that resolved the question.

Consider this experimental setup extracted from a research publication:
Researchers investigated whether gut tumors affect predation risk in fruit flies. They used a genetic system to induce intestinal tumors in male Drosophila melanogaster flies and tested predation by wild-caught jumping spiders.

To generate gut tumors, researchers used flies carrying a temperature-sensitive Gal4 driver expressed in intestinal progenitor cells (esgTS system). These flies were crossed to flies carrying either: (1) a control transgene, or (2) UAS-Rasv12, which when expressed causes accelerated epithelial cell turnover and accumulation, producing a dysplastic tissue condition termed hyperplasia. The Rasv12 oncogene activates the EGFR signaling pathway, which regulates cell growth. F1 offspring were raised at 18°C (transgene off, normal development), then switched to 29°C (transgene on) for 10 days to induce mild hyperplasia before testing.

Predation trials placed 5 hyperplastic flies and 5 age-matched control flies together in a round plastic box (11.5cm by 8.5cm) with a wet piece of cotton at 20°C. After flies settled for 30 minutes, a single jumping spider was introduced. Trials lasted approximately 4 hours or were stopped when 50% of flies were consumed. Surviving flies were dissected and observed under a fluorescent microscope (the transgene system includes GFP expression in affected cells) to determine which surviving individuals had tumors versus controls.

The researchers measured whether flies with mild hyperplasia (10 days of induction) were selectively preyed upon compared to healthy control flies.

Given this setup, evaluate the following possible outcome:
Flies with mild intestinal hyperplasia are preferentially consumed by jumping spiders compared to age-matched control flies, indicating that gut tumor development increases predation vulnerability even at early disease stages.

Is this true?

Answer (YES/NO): NO